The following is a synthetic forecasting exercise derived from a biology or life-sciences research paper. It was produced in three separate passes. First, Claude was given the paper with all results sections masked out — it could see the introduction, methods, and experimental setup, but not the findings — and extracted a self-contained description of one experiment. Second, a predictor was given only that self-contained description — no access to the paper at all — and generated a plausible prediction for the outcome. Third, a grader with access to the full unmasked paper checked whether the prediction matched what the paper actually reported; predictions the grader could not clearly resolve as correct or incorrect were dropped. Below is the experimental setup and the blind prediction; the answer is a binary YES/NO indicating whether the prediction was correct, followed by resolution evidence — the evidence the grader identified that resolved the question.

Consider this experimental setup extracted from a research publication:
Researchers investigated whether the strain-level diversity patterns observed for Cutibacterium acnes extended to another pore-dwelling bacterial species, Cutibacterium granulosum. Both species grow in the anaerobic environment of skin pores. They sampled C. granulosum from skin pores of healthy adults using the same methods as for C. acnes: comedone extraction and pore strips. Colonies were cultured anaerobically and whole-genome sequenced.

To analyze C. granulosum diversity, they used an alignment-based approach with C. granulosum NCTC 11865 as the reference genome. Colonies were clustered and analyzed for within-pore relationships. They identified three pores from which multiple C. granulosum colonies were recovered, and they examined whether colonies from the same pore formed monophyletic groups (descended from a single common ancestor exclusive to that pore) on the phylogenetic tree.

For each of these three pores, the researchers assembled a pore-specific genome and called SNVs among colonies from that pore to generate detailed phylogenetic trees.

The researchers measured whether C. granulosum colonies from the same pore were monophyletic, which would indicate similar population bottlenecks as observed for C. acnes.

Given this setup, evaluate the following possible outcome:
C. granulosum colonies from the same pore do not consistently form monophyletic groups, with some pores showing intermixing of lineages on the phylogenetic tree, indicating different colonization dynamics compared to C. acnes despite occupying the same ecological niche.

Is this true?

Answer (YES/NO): NO